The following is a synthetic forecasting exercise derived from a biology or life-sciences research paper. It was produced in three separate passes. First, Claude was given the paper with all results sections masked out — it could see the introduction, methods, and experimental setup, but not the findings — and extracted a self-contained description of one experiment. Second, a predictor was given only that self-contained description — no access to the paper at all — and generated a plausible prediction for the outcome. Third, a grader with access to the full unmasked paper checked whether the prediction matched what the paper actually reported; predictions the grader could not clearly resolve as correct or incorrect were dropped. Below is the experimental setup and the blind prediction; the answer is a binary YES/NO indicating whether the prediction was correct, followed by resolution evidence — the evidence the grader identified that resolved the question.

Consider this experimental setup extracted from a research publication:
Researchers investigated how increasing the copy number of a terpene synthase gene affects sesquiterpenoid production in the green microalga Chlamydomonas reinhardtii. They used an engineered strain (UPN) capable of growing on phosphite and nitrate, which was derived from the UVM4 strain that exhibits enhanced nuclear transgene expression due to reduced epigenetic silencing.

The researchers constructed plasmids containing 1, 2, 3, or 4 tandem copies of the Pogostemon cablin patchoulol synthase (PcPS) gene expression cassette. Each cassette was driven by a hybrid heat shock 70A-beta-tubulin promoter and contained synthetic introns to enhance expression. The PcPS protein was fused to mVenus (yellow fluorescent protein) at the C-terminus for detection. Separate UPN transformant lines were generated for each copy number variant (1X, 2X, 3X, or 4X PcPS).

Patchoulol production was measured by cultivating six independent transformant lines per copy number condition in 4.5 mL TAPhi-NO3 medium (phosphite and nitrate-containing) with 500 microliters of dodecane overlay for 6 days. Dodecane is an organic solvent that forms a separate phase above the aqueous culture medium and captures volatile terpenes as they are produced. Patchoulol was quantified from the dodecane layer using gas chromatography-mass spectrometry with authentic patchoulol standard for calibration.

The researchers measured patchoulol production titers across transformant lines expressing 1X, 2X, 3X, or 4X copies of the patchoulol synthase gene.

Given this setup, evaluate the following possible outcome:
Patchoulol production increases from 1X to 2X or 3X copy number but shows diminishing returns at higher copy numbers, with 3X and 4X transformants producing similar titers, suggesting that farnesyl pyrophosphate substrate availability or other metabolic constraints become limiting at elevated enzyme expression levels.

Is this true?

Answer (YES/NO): NO